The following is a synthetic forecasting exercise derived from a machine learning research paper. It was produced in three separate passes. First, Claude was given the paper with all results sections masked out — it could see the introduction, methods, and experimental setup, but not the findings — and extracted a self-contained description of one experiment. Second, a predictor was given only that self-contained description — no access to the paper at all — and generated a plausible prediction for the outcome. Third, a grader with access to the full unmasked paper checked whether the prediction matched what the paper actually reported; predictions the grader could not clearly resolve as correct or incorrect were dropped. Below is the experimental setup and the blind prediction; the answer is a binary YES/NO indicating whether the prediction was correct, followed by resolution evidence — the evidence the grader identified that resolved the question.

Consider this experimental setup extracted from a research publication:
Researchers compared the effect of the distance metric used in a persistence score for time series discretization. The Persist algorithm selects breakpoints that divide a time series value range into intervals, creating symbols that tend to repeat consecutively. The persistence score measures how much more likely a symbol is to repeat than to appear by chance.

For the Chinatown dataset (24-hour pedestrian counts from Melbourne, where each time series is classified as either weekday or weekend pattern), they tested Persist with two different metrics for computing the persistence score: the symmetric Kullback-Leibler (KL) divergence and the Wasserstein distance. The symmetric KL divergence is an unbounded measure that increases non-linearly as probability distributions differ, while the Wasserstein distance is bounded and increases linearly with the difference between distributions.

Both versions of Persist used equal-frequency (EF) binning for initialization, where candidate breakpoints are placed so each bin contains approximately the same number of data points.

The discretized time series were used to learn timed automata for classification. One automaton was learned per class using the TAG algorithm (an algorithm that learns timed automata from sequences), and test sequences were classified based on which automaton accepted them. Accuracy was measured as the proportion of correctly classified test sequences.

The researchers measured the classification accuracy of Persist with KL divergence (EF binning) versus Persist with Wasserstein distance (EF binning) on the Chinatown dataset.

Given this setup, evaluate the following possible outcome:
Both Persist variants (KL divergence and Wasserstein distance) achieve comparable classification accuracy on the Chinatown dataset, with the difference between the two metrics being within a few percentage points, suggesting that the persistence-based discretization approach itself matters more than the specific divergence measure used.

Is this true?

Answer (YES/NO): YES